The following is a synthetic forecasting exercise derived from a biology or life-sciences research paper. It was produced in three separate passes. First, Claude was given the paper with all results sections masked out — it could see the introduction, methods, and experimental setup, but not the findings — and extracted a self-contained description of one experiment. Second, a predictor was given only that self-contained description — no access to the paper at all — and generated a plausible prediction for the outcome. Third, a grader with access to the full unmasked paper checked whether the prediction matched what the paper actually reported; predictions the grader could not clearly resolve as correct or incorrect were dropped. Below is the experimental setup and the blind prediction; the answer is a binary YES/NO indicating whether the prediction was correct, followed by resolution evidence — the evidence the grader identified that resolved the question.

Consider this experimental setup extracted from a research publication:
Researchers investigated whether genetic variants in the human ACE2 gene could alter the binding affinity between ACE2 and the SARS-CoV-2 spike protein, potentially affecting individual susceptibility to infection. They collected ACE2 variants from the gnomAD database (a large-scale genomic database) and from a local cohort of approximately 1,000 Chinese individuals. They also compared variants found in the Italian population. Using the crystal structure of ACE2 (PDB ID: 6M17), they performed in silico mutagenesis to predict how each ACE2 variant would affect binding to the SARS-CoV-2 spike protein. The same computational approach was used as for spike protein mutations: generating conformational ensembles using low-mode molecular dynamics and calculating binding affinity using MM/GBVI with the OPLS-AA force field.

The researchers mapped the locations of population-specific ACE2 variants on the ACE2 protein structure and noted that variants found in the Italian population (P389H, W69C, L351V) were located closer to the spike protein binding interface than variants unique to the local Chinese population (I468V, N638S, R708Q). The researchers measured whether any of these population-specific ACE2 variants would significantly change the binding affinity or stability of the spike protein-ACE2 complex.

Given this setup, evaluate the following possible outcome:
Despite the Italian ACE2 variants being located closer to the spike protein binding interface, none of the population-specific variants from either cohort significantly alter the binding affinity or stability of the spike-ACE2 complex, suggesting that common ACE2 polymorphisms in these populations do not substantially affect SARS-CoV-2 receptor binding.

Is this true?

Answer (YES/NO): YES